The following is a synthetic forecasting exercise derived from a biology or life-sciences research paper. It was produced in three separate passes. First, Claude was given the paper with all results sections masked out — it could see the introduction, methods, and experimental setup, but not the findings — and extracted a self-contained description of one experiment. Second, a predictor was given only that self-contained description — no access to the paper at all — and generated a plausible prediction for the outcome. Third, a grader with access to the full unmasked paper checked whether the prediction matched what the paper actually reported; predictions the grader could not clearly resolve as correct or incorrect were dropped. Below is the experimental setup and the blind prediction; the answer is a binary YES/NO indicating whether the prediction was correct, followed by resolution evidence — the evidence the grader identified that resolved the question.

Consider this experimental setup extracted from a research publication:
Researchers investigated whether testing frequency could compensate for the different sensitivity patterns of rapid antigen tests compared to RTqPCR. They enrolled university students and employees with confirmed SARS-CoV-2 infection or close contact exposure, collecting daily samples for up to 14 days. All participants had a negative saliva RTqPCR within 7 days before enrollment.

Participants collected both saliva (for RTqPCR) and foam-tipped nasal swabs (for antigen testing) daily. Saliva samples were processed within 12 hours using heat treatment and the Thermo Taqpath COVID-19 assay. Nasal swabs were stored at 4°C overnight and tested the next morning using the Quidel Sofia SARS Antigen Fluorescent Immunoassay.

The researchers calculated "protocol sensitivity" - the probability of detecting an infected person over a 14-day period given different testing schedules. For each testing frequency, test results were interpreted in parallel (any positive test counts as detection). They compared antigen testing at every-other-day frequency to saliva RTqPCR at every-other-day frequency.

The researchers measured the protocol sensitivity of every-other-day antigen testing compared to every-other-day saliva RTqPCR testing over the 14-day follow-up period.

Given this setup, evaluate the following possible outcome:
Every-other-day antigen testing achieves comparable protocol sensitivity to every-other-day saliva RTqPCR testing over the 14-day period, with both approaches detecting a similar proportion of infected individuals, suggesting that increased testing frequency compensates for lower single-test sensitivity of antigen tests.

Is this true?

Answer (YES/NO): YES